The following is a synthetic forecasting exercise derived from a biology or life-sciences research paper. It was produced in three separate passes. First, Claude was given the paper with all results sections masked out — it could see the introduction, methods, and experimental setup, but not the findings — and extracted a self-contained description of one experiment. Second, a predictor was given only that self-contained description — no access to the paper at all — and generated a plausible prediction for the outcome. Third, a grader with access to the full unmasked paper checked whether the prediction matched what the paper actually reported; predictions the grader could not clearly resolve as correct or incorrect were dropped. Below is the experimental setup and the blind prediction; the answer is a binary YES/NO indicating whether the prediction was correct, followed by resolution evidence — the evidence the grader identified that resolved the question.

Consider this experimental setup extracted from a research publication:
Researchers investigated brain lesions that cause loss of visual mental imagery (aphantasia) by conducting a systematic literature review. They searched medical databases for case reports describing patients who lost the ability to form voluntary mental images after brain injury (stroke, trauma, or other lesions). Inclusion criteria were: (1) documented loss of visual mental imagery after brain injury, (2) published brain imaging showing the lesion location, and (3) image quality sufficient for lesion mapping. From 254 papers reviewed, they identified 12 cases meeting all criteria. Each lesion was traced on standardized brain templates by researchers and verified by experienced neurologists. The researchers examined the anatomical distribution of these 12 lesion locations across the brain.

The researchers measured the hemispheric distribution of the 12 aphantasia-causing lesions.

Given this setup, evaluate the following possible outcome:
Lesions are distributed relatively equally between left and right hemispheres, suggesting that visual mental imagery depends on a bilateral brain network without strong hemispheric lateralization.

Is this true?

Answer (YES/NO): NO